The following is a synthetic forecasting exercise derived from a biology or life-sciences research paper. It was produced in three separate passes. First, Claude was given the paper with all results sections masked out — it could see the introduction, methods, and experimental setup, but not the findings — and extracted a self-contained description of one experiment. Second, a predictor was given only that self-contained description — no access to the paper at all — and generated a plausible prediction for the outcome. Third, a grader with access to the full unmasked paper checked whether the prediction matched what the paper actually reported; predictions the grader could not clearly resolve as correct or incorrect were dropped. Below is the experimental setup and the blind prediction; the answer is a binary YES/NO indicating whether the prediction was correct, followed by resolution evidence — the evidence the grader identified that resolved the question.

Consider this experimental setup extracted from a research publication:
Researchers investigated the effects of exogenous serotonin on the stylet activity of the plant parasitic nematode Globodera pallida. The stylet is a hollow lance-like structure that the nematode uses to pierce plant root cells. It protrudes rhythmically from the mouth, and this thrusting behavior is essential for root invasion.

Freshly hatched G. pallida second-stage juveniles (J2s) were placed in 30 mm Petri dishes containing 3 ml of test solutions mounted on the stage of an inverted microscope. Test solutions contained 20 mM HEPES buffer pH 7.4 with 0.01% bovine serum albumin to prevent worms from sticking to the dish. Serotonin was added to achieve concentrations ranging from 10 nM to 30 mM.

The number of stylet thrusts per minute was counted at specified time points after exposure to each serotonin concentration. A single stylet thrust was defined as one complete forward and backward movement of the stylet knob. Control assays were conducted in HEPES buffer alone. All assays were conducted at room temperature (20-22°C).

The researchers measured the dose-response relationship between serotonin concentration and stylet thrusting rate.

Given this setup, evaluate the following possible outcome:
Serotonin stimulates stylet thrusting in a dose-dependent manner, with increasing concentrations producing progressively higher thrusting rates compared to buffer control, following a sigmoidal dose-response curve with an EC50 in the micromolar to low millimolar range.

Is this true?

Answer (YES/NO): YES